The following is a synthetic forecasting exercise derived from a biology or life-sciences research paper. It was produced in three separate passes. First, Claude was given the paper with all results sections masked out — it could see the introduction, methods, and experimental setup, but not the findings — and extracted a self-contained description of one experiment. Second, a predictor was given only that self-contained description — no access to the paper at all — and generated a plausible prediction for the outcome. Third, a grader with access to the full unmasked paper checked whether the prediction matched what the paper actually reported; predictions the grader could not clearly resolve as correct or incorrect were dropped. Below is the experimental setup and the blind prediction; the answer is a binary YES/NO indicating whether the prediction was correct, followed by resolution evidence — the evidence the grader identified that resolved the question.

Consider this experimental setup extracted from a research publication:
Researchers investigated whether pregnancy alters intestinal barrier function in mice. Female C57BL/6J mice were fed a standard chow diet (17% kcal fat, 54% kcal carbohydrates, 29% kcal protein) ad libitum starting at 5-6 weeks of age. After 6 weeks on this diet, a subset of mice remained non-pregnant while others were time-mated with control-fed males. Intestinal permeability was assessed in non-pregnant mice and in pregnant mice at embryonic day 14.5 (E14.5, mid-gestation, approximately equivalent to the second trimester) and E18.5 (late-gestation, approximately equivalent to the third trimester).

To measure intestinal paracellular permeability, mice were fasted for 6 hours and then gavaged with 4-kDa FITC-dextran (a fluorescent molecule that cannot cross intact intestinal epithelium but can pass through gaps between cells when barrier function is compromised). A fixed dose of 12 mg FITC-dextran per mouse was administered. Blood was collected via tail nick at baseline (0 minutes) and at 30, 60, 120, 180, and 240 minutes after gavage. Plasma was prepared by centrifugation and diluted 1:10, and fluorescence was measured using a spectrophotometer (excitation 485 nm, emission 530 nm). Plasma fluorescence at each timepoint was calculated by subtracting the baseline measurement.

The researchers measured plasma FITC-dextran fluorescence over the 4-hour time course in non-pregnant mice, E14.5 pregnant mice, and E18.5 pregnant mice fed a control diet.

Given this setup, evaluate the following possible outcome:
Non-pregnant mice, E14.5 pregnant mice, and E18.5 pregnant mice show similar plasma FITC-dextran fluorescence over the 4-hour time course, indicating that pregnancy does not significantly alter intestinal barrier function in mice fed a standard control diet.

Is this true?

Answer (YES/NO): NO